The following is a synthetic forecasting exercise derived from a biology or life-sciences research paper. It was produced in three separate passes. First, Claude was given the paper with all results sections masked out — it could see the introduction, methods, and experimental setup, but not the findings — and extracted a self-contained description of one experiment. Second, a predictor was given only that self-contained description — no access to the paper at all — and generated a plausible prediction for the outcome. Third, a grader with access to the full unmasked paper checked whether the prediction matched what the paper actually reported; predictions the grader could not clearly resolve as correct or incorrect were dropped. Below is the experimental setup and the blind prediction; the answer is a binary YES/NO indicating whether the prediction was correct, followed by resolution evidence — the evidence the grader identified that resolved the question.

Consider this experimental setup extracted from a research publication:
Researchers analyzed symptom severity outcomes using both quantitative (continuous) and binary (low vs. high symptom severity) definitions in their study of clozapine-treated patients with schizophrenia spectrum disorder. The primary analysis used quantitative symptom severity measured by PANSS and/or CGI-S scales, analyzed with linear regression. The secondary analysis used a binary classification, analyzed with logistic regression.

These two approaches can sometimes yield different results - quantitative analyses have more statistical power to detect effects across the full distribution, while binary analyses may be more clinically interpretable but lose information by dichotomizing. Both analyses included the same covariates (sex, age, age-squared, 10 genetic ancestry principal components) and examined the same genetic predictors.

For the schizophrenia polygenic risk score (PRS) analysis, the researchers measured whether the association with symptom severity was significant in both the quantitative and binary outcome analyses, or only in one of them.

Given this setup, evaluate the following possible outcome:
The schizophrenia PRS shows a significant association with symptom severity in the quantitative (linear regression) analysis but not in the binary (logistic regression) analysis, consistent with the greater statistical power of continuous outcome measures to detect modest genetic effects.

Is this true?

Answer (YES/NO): NO